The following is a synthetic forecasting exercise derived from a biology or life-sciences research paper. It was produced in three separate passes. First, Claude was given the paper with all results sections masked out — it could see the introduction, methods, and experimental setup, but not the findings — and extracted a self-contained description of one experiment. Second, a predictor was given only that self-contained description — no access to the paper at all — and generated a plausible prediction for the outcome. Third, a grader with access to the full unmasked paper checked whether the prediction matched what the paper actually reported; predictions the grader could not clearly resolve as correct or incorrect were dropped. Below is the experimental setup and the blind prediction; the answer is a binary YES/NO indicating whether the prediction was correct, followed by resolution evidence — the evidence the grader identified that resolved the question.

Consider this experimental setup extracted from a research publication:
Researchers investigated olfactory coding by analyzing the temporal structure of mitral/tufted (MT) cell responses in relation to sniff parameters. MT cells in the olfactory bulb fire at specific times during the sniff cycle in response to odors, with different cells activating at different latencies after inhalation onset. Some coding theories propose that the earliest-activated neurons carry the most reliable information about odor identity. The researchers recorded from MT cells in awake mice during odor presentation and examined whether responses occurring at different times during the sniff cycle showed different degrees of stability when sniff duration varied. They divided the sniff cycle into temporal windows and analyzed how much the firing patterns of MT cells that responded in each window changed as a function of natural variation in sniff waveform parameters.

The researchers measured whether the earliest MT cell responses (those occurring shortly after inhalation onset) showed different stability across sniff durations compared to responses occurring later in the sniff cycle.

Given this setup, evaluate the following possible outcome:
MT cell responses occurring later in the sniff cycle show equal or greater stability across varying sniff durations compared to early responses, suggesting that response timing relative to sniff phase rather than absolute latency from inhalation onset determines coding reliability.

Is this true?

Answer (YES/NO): NO